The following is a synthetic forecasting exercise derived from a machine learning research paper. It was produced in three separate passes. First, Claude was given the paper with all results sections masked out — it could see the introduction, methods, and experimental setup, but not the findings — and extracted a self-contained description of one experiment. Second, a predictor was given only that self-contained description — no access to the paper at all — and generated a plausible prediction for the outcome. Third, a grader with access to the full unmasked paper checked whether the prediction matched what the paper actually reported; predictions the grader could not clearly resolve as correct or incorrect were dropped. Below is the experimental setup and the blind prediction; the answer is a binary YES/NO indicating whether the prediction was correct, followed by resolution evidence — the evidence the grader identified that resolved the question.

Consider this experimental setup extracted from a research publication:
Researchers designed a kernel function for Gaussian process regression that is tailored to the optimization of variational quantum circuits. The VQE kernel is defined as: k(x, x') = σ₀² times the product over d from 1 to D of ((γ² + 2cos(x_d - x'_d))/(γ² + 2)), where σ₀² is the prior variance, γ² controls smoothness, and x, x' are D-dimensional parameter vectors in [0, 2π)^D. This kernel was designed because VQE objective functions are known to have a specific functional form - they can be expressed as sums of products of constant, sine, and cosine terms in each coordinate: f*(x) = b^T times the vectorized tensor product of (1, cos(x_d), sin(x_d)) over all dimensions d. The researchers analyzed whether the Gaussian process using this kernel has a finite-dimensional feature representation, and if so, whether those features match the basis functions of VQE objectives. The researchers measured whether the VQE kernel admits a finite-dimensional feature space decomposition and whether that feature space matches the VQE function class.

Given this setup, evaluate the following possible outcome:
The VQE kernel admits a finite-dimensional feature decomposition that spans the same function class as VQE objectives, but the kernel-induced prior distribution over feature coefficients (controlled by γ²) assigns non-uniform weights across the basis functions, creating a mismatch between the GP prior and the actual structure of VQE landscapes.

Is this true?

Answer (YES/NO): NO